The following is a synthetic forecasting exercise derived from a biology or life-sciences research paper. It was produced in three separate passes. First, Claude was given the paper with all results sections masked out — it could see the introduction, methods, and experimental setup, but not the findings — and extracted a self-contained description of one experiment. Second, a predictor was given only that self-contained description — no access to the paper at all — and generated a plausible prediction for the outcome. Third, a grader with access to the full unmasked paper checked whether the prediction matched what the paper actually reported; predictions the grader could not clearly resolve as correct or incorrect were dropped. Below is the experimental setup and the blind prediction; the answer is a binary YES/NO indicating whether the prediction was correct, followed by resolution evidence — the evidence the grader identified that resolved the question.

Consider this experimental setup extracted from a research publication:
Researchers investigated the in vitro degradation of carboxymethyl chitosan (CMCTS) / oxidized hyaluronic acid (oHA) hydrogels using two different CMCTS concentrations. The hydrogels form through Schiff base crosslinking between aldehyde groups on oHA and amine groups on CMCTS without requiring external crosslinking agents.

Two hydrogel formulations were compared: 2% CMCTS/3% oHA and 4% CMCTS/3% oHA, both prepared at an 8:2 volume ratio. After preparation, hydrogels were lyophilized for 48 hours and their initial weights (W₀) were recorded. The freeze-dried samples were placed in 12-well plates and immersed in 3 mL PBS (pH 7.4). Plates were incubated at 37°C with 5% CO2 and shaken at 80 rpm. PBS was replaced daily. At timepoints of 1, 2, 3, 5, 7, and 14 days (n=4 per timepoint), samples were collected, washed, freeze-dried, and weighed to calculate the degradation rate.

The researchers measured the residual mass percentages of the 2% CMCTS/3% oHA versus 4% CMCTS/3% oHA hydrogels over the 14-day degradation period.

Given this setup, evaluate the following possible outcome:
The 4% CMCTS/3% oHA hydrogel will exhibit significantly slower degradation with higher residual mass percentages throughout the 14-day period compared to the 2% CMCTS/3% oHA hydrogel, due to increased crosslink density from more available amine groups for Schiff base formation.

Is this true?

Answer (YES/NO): YES